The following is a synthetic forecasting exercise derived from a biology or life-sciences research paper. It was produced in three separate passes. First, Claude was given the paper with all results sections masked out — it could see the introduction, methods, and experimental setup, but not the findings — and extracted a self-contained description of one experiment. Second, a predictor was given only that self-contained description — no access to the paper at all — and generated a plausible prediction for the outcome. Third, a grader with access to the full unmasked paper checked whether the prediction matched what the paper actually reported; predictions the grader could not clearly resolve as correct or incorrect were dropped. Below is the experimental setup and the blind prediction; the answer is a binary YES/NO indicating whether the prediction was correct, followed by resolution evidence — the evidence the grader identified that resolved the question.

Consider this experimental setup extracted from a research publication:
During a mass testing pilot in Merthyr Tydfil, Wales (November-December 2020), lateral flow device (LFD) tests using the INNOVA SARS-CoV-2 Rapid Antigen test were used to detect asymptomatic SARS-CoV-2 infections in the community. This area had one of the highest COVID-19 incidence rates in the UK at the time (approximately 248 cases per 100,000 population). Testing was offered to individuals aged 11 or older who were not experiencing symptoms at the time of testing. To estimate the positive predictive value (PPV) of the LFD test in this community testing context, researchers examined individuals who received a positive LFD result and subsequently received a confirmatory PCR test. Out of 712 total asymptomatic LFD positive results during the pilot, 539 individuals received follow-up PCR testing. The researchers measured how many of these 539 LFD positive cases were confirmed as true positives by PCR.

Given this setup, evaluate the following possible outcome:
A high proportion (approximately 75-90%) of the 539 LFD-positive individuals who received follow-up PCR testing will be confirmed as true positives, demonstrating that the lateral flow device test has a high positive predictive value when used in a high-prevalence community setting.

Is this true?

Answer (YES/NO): NO